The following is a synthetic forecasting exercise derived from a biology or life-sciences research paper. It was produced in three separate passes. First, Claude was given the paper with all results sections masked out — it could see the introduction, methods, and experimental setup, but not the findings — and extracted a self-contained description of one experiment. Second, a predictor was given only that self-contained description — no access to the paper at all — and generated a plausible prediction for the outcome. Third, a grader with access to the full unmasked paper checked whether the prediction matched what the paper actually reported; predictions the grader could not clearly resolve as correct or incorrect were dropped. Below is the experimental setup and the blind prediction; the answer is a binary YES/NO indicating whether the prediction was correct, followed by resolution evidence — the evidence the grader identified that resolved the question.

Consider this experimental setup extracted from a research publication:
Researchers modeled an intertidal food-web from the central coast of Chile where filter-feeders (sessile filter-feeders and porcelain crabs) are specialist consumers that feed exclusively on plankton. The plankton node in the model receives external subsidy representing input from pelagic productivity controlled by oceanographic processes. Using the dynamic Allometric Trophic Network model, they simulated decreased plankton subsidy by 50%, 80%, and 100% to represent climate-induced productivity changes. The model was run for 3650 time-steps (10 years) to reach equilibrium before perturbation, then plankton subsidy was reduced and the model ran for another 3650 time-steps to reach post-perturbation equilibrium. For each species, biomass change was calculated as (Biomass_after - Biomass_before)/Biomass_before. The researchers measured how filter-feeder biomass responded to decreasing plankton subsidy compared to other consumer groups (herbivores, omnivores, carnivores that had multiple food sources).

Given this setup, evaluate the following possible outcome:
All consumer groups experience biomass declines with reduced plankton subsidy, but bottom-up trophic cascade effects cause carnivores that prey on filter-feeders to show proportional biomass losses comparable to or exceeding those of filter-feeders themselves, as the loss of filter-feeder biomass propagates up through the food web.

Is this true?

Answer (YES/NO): NO